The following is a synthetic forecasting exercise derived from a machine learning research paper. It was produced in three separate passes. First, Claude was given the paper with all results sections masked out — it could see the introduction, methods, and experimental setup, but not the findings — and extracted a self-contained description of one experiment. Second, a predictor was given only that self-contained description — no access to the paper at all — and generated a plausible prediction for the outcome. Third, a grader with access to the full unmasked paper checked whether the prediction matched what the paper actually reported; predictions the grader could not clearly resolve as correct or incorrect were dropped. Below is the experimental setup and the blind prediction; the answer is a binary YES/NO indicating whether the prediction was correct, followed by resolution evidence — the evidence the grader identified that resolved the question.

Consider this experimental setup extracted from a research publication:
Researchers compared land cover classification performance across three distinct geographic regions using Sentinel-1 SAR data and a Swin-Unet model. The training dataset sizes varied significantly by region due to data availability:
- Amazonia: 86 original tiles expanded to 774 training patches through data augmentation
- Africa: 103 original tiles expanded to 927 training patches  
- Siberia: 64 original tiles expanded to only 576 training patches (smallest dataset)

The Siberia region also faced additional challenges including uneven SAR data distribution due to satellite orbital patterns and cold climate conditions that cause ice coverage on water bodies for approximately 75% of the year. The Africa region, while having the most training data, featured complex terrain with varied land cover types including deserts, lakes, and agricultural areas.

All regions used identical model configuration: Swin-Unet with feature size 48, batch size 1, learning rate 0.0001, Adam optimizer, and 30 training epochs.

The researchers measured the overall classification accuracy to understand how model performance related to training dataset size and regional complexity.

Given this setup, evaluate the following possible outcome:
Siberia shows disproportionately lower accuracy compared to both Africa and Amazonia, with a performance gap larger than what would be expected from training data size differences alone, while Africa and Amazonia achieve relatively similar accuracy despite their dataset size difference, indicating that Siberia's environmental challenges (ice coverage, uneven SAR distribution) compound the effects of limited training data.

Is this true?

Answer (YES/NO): NO